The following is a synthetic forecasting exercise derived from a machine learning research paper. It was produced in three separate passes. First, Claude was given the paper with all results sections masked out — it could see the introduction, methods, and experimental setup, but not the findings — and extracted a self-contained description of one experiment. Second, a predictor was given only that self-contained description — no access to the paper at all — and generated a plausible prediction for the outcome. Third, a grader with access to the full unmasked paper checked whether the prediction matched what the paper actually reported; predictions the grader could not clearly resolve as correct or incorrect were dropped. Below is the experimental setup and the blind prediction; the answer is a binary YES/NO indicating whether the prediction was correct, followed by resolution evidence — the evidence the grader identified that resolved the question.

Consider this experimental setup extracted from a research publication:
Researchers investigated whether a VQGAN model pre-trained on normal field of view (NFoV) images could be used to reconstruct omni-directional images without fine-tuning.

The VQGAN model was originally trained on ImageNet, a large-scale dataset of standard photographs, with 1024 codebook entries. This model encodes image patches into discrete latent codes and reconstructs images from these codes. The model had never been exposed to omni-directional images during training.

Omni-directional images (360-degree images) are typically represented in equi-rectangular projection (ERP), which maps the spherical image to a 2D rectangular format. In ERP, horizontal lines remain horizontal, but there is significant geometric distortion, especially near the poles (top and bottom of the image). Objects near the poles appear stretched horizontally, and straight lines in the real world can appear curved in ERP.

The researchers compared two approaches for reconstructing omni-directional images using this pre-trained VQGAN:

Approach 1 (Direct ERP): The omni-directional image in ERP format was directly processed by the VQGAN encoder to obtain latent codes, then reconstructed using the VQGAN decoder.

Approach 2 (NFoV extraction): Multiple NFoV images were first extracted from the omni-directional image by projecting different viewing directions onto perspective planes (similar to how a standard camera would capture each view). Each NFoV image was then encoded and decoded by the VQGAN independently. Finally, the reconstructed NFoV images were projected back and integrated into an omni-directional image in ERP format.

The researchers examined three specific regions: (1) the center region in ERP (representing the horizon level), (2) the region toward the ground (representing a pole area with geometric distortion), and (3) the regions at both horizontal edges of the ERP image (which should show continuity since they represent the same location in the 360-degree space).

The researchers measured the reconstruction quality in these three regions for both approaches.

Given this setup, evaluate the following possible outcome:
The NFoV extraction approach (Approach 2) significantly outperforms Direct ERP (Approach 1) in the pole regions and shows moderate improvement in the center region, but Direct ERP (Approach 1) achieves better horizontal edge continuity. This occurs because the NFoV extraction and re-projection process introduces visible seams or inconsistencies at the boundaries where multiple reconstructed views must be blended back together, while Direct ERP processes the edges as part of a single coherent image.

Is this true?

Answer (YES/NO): NO